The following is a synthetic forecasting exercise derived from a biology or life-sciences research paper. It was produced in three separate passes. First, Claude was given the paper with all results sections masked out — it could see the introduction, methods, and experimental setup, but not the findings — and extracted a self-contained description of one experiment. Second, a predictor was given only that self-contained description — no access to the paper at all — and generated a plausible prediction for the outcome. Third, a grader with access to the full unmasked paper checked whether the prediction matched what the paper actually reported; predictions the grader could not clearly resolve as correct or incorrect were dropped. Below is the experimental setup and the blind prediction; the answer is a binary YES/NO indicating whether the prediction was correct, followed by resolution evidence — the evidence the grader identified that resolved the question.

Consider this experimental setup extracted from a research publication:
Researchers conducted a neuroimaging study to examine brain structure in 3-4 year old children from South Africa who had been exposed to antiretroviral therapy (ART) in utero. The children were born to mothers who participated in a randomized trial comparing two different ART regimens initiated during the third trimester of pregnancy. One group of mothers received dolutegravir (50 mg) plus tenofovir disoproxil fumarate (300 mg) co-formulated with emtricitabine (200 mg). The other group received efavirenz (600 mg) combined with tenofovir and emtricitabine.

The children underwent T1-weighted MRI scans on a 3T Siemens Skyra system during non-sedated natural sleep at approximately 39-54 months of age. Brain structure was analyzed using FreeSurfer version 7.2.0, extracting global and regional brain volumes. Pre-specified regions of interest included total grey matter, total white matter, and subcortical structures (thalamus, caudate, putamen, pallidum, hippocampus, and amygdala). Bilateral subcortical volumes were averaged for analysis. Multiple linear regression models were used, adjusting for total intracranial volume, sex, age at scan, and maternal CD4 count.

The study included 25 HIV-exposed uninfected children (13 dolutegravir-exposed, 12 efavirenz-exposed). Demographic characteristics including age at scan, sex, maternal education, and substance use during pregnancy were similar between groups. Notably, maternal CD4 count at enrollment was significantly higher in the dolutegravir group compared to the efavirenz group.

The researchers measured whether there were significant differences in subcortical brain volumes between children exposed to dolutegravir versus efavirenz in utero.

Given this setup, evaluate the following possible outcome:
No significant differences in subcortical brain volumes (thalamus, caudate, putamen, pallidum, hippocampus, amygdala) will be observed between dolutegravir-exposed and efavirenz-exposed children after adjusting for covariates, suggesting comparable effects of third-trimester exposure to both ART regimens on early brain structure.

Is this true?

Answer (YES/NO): YES